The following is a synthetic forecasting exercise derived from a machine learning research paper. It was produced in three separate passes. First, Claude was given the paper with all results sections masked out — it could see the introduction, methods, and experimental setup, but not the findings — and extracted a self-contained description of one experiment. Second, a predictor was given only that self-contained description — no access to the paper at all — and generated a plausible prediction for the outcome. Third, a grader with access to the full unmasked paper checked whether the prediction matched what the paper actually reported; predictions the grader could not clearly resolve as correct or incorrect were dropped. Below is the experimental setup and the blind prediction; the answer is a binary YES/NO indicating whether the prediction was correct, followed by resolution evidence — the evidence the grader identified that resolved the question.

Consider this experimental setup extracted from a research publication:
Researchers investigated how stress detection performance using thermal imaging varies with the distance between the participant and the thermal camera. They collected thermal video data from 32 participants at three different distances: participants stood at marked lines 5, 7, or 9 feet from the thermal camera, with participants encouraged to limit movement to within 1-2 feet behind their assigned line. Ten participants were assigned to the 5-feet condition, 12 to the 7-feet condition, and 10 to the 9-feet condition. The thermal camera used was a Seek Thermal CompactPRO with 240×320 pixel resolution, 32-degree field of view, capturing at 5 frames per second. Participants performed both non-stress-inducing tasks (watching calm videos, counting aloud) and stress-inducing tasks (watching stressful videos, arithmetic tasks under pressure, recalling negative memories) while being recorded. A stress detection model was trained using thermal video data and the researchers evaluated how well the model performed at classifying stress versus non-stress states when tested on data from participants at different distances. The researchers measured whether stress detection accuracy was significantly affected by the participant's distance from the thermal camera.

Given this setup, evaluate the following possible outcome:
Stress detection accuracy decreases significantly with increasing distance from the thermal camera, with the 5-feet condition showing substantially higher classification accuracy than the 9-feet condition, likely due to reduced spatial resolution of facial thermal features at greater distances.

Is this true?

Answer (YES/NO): YES